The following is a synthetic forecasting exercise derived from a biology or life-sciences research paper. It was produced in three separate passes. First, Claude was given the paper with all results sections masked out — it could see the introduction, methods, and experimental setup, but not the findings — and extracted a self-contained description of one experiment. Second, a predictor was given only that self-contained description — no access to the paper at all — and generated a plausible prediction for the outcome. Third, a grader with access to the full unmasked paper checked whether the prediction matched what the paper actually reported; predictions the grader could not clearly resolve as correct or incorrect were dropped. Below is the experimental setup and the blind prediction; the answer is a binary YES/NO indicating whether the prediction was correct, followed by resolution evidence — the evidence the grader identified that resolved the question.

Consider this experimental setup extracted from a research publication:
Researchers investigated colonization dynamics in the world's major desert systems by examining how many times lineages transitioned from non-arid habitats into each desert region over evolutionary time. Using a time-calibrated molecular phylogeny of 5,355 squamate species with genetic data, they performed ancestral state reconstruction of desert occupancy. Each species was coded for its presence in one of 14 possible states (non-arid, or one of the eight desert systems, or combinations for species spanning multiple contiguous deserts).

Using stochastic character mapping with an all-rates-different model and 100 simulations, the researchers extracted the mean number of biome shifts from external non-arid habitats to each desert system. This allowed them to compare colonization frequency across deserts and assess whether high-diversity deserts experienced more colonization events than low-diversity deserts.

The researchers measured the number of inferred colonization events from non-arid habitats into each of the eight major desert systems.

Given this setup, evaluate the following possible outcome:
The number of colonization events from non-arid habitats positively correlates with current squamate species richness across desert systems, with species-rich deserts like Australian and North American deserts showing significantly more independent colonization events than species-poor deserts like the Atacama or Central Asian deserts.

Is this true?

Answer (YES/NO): NO